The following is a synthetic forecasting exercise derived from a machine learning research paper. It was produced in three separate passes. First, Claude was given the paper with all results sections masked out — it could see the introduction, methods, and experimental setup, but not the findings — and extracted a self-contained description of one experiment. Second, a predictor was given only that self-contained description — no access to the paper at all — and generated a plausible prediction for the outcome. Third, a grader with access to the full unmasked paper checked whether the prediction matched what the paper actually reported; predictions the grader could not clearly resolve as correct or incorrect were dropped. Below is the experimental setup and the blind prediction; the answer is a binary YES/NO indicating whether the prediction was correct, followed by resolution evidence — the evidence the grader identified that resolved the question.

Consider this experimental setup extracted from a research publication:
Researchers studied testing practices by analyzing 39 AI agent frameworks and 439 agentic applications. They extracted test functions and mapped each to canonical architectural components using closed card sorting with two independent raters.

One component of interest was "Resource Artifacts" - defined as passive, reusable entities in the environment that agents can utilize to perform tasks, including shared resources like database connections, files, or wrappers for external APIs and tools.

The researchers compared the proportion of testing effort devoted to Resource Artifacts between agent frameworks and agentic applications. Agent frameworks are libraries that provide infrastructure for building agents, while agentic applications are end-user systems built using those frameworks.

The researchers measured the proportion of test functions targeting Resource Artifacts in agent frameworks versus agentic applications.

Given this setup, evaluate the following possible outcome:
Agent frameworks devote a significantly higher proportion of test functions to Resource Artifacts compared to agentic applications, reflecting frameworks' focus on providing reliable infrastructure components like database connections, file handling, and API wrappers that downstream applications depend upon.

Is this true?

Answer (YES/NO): NO